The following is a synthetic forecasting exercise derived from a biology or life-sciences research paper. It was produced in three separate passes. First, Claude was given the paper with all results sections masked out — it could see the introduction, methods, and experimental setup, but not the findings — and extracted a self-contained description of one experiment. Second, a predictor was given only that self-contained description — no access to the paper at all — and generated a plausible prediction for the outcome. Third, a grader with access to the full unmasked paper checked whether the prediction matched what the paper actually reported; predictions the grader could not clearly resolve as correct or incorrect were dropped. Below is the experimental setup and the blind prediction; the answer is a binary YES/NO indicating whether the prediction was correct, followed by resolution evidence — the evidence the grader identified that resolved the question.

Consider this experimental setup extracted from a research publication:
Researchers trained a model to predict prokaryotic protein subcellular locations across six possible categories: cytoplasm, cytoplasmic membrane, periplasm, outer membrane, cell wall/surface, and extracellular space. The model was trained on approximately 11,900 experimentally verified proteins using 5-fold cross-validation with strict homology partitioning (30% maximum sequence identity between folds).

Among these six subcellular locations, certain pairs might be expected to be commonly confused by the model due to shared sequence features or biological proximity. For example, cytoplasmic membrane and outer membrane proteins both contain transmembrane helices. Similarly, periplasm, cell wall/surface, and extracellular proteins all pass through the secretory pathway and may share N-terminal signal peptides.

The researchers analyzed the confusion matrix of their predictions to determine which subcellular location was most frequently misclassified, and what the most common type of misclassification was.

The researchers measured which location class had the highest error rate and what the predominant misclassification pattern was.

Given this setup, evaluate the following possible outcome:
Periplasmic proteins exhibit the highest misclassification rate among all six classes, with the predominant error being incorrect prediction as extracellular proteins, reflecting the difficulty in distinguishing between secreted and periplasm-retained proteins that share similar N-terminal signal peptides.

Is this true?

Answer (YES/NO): NO